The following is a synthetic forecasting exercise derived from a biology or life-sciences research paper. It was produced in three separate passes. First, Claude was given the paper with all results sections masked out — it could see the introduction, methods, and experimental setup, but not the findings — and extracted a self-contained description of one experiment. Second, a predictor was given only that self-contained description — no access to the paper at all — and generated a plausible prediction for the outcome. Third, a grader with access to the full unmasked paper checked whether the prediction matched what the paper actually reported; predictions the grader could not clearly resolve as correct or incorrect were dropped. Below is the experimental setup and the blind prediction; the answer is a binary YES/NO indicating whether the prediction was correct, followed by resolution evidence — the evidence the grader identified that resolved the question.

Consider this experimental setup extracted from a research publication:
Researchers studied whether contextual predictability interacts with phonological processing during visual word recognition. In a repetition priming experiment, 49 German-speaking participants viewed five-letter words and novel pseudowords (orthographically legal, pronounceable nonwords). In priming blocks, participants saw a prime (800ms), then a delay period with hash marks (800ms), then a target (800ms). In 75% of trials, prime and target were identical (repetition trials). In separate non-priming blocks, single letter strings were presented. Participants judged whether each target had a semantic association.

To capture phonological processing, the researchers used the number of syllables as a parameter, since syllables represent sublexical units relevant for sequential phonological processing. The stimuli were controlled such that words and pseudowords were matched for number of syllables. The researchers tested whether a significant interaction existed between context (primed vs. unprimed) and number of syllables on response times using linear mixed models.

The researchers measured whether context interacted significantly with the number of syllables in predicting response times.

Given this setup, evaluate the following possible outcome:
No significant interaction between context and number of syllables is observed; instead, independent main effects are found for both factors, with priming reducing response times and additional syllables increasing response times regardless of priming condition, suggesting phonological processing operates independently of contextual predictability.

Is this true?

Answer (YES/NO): NO